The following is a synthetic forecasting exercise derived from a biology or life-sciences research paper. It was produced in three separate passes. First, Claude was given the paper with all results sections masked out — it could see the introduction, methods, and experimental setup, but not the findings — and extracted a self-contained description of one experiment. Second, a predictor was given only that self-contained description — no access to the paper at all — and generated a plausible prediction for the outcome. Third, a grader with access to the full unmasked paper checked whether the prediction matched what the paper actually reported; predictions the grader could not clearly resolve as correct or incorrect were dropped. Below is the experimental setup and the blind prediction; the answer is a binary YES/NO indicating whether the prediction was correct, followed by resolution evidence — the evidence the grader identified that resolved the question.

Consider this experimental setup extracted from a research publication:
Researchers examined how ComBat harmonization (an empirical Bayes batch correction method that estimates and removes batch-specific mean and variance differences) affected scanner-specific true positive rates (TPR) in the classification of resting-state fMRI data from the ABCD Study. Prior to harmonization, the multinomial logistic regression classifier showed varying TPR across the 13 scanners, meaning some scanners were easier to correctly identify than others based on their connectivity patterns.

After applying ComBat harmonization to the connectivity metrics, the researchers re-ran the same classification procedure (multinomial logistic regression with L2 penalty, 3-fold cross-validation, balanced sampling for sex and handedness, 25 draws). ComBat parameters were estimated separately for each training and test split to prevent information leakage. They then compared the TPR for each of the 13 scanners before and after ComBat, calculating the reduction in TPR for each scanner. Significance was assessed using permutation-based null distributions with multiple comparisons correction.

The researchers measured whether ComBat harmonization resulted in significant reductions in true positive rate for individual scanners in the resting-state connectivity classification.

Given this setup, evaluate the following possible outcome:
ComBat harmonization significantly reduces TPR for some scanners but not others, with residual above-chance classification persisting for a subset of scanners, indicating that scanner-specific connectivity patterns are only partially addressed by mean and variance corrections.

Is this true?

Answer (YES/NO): YES